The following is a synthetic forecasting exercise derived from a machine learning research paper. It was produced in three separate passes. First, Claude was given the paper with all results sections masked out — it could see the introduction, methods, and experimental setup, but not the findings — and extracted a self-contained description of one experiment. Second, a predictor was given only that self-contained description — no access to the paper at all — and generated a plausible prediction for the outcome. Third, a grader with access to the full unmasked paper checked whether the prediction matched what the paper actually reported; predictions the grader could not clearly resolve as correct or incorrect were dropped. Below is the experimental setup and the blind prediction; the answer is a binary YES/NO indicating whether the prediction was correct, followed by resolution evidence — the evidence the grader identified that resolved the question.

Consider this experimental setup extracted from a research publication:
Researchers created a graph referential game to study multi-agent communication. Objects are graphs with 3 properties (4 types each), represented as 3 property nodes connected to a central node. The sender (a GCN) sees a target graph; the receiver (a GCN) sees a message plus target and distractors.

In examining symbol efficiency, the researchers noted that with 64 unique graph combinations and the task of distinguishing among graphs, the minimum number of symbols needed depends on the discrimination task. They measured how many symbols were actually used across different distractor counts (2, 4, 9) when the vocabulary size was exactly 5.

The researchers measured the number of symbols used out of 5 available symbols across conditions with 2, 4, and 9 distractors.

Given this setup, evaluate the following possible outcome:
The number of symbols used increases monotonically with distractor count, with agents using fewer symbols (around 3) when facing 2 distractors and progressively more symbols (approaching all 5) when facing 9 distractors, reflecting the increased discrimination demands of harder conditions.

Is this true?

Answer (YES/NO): NO